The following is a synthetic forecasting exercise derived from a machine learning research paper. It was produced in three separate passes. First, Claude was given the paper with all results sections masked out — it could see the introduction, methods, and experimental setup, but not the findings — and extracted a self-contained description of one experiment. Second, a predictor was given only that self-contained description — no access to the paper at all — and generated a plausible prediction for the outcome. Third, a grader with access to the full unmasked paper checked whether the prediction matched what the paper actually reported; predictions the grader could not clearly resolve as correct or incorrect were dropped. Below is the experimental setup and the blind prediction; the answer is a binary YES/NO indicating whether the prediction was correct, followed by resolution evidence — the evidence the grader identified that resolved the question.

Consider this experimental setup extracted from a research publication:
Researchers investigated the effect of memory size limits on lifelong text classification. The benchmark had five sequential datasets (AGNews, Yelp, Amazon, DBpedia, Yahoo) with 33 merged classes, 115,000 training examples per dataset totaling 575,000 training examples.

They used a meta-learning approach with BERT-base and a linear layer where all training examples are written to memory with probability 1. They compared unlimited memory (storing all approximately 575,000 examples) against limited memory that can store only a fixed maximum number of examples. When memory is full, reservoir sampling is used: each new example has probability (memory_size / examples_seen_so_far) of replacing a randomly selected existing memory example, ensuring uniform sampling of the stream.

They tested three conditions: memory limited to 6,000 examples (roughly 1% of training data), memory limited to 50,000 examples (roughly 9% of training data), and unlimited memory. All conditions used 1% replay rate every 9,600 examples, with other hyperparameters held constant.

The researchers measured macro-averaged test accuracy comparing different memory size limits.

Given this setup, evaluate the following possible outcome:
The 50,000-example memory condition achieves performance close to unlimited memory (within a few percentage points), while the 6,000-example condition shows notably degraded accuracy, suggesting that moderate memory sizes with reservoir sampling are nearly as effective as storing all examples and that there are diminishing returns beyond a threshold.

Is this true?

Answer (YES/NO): NO